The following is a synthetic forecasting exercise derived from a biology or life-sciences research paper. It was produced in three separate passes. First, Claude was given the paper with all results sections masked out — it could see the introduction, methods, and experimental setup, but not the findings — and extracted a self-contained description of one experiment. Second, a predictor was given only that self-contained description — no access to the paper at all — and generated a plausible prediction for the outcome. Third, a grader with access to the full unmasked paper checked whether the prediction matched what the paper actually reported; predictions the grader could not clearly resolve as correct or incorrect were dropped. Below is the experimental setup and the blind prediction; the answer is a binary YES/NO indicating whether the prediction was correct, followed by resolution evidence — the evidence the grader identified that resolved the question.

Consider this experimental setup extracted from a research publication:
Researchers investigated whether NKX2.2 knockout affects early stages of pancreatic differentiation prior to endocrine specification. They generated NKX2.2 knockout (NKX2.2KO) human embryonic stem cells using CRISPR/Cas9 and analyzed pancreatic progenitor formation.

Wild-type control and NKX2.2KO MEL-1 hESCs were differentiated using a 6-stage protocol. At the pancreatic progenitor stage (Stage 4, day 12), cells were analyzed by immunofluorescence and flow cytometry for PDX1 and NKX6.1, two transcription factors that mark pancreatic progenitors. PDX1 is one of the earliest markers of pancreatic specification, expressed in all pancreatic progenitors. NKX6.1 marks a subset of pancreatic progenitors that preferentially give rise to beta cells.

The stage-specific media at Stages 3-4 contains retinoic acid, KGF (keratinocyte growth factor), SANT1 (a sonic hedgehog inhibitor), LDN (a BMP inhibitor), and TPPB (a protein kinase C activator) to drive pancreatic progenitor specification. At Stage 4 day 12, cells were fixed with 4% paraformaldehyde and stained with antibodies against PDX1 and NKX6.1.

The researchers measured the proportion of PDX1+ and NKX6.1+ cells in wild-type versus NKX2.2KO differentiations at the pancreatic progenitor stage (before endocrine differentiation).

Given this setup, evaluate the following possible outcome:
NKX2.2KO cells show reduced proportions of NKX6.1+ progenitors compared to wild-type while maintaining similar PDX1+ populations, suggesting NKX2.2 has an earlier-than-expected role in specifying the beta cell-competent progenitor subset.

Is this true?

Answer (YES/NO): NO